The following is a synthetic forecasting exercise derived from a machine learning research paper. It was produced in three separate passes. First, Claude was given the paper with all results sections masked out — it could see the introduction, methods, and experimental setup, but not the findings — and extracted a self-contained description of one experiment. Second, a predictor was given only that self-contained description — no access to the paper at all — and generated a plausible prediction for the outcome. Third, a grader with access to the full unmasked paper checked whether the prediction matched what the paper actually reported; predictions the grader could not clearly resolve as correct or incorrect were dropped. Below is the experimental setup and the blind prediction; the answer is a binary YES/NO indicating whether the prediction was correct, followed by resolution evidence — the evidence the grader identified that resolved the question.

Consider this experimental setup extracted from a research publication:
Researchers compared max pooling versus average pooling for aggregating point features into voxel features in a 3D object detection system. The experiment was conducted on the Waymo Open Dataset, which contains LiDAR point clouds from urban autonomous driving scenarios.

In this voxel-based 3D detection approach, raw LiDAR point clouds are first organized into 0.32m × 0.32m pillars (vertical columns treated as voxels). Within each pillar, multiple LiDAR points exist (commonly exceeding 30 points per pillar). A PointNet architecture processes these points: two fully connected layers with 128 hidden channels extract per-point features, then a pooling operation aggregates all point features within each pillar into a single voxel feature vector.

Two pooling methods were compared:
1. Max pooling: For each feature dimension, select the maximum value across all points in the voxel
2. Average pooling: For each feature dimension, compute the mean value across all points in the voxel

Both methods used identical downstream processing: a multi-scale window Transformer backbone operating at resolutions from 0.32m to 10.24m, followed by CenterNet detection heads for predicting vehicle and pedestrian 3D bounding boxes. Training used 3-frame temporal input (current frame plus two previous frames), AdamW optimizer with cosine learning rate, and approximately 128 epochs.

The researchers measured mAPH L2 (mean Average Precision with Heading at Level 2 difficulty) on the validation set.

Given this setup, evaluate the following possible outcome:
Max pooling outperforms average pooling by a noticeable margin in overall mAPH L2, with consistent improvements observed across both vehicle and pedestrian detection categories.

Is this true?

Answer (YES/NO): YES